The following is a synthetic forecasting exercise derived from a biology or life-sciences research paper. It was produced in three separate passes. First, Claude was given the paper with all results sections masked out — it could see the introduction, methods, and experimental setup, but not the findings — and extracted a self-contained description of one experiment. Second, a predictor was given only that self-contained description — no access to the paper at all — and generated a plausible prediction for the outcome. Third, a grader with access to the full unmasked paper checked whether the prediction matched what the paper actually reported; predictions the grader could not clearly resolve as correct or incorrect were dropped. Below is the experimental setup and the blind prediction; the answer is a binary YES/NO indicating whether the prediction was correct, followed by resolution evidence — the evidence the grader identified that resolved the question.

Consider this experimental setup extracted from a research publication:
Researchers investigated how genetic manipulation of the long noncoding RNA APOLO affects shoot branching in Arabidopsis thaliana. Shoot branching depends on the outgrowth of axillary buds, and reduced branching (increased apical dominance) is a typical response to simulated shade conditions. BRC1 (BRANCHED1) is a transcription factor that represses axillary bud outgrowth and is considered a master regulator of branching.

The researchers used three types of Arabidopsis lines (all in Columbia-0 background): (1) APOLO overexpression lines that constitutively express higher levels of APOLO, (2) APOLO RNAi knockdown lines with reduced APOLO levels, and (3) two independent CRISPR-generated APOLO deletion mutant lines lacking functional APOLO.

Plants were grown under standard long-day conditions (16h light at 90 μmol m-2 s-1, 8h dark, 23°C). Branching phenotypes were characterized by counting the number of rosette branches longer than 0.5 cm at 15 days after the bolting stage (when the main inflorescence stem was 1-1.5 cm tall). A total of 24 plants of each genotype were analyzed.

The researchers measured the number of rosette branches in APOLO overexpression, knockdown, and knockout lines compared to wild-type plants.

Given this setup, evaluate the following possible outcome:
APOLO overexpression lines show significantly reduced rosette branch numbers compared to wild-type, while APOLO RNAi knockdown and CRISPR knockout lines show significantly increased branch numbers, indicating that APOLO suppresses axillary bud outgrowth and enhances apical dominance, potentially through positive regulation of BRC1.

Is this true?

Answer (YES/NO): NO